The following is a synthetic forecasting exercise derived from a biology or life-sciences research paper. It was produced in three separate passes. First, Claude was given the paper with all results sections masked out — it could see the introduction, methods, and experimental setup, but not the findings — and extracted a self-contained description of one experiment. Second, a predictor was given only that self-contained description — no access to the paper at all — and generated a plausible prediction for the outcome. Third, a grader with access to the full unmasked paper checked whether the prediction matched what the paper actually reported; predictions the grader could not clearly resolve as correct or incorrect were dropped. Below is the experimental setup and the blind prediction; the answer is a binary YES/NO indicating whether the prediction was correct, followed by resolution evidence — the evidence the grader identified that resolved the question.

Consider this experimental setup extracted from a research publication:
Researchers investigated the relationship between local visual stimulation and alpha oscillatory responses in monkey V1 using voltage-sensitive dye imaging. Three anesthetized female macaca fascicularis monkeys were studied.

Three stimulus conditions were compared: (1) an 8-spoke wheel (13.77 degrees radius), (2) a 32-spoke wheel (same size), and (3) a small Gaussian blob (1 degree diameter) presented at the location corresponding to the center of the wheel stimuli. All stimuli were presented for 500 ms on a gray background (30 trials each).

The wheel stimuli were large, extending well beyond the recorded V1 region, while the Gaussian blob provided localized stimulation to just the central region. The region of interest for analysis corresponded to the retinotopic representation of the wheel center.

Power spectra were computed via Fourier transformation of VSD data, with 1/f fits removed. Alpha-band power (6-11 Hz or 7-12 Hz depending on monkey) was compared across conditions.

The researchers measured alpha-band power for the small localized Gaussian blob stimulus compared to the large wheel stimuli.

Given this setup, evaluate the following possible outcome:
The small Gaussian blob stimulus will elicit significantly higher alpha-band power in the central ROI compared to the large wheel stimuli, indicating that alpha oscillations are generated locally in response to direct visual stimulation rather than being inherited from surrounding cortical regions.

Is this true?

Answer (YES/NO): NO